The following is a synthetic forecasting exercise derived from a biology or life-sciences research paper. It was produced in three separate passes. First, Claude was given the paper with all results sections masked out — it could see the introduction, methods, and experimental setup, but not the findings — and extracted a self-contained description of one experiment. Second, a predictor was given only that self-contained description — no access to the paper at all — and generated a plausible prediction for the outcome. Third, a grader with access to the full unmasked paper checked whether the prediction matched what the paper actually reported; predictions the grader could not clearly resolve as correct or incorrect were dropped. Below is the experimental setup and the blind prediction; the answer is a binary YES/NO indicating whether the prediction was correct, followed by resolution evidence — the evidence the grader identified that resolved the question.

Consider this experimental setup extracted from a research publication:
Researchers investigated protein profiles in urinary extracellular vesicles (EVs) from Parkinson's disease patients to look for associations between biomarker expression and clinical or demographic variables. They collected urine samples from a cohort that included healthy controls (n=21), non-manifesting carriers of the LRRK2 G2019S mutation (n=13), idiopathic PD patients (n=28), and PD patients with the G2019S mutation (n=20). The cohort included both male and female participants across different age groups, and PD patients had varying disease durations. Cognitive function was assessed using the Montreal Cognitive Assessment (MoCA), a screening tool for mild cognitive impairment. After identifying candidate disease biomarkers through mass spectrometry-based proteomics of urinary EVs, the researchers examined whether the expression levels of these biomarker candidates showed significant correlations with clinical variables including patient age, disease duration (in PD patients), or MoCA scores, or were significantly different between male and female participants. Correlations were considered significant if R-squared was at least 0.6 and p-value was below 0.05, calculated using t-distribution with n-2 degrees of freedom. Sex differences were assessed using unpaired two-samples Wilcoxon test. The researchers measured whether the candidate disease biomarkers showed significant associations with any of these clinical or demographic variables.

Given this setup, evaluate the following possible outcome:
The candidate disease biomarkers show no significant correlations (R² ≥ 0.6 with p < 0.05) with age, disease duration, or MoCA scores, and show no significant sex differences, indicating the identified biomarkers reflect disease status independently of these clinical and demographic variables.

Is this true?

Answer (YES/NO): NO